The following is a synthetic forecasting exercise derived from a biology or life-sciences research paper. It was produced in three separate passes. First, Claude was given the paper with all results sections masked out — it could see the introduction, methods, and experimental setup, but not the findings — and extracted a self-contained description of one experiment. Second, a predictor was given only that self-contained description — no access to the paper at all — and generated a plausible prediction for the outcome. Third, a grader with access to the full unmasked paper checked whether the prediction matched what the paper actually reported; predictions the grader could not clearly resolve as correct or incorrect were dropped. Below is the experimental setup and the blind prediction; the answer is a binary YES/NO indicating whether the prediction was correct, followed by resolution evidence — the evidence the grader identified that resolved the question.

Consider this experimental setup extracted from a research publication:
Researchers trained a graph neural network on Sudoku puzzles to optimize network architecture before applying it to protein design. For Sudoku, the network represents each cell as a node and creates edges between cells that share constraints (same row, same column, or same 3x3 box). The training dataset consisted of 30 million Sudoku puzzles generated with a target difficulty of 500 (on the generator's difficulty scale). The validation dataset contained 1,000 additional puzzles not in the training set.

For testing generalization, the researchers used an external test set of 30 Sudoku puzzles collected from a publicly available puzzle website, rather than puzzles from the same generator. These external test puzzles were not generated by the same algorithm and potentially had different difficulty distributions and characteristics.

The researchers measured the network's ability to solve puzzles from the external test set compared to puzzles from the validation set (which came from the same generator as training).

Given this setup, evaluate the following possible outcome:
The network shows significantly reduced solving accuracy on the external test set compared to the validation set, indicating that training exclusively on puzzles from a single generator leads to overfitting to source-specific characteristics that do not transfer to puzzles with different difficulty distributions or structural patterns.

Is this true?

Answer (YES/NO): NO